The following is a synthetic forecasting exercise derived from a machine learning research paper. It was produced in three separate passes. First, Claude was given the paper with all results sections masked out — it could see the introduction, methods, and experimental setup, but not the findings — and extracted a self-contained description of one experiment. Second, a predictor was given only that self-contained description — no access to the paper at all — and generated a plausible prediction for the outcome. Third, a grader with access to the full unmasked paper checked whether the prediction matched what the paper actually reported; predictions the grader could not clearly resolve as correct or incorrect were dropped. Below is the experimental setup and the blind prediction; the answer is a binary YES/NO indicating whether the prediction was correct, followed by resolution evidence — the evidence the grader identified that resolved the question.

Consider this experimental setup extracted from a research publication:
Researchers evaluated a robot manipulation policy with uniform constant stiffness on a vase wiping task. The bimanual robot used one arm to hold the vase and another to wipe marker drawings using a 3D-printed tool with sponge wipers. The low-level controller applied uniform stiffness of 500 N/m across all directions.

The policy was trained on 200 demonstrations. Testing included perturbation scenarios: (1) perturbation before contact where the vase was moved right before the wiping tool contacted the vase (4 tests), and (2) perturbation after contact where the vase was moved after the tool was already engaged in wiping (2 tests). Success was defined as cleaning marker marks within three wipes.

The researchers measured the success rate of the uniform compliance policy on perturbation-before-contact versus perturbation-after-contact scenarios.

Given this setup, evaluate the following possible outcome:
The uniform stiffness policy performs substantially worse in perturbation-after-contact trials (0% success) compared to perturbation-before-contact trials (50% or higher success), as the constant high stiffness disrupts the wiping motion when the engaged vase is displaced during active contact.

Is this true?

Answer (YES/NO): NO